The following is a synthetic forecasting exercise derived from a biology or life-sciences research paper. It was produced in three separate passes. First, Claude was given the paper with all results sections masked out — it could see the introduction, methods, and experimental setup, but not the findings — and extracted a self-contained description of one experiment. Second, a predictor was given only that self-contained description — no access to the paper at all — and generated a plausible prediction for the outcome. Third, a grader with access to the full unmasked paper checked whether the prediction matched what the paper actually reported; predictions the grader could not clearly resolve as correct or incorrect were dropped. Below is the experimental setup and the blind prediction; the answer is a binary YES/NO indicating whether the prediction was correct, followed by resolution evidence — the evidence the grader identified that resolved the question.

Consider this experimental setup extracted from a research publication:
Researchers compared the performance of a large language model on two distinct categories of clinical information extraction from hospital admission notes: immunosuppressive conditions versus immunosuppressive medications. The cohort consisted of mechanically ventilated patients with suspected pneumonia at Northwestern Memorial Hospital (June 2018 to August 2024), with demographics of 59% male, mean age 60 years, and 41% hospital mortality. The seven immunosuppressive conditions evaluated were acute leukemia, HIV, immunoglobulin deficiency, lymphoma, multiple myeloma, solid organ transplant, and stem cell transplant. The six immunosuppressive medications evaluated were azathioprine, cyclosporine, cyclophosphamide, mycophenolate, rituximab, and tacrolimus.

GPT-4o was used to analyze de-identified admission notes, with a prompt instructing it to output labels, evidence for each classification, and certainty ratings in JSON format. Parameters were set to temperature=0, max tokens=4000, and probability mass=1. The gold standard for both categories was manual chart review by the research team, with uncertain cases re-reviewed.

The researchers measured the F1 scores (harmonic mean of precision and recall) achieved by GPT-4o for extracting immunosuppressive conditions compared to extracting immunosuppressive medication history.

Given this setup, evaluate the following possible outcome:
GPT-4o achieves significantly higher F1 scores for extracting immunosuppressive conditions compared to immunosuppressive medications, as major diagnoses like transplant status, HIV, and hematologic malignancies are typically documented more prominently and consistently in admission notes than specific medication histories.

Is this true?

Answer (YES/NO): NO